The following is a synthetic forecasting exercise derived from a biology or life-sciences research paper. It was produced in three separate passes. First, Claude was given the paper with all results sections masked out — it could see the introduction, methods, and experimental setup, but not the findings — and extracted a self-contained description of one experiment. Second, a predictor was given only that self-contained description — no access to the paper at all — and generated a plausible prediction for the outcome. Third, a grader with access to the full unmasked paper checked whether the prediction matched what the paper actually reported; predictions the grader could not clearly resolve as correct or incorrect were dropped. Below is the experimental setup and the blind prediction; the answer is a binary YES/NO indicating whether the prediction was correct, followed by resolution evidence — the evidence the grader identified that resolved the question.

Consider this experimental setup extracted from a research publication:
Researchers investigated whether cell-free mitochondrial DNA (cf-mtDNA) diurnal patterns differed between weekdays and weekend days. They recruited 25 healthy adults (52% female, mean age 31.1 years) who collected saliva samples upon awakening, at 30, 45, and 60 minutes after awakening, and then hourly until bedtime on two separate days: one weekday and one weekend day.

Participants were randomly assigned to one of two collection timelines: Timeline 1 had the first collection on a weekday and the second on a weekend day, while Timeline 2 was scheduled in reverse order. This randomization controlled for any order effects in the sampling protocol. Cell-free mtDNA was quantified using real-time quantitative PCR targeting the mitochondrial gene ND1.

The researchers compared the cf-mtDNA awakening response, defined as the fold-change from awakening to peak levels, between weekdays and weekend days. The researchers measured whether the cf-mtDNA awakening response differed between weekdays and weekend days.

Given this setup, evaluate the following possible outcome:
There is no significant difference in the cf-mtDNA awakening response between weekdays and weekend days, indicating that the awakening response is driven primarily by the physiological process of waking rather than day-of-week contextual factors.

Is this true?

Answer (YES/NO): YES